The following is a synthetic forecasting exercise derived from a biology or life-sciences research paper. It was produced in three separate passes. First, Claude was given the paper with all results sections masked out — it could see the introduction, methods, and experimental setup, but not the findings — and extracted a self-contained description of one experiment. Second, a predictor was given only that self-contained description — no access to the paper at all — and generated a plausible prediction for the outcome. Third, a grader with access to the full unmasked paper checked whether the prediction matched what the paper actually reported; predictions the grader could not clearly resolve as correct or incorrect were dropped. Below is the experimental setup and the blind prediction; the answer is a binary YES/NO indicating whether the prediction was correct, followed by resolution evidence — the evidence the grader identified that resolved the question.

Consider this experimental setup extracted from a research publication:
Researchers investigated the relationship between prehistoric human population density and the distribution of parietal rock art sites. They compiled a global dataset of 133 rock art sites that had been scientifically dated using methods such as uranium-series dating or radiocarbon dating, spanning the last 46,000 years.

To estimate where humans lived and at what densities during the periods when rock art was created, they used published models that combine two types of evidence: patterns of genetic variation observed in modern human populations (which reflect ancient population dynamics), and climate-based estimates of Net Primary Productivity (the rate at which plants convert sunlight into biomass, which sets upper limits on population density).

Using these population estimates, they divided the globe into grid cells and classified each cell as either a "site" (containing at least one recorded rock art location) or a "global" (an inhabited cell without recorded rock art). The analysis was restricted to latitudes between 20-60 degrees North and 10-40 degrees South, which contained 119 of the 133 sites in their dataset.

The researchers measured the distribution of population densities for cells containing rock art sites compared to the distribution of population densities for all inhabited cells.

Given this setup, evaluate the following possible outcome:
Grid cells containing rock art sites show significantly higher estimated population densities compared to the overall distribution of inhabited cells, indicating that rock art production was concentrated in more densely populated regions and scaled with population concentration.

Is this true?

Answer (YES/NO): YES